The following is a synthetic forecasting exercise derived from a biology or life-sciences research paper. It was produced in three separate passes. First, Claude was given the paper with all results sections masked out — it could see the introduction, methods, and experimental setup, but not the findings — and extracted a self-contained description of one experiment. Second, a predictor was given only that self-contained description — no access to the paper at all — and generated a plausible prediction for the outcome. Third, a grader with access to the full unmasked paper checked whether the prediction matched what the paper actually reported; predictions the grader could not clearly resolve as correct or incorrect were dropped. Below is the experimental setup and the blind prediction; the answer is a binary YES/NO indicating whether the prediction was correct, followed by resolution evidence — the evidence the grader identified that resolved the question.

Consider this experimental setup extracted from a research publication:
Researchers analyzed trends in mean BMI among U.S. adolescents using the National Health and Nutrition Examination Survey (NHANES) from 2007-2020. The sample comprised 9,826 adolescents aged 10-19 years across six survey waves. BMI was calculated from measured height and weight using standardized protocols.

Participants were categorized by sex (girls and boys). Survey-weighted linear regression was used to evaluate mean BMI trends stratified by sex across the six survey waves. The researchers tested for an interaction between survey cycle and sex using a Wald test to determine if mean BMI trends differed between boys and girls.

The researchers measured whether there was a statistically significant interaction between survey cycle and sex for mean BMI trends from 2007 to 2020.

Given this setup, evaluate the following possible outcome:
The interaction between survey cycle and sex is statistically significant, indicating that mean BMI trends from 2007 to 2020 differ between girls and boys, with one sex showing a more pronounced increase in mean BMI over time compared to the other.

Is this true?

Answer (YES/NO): NO